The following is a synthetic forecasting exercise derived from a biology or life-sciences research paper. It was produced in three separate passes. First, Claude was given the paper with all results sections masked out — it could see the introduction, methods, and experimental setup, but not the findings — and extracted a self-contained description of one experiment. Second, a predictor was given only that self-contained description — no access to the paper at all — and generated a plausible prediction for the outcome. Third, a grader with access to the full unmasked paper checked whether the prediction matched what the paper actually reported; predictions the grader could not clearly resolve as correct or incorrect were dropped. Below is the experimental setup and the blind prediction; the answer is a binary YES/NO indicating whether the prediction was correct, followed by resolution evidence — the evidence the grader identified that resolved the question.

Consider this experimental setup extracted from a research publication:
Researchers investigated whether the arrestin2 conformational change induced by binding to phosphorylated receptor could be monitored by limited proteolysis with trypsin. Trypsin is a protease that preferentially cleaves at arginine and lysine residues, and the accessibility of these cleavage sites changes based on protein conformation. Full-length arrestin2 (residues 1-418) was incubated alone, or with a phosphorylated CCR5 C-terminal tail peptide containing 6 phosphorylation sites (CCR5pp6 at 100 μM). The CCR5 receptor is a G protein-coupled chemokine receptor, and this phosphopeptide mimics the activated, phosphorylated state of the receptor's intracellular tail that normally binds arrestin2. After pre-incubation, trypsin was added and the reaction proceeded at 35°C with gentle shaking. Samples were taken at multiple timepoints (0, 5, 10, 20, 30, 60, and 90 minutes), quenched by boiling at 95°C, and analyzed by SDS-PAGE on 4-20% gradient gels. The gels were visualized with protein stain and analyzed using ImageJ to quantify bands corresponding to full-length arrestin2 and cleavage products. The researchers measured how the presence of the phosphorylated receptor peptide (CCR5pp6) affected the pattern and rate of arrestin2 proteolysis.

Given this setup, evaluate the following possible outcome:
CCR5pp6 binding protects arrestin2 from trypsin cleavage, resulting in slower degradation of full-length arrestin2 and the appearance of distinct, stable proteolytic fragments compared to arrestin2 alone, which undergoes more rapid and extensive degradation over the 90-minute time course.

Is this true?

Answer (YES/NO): NO